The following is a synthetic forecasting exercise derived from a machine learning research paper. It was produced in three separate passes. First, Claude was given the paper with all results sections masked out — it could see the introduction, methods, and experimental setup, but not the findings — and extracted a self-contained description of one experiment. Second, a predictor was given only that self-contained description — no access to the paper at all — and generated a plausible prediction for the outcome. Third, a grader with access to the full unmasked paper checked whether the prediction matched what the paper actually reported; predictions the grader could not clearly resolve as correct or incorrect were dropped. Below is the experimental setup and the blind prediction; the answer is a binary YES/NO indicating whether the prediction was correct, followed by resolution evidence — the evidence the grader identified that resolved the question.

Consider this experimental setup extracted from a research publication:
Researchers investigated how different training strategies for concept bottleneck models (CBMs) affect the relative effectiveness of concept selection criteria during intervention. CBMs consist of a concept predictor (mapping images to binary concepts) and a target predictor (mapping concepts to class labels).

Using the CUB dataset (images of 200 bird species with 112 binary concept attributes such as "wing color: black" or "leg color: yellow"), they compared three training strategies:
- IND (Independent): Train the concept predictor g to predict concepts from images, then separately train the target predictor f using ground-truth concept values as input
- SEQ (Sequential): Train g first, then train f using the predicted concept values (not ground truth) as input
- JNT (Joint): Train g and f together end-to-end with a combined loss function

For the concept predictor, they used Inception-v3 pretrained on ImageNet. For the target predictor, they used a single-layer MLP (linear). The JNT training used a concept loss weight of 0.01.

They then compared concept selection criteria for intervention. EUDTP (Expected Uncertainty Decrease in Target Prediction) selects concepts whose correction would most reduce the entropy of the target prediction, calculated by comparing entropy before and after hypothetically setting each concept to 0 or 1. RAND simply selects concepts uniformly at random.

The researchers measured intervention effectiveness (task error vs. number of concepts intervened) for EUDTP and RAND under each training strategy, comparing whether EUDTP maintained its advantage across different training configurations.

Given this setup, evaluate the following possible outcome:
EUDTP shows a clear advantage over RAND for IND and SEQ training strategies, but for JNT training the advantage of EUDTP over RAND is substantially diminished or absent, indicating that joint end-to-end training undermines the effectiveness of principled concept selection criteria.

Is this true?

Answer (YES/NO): NO